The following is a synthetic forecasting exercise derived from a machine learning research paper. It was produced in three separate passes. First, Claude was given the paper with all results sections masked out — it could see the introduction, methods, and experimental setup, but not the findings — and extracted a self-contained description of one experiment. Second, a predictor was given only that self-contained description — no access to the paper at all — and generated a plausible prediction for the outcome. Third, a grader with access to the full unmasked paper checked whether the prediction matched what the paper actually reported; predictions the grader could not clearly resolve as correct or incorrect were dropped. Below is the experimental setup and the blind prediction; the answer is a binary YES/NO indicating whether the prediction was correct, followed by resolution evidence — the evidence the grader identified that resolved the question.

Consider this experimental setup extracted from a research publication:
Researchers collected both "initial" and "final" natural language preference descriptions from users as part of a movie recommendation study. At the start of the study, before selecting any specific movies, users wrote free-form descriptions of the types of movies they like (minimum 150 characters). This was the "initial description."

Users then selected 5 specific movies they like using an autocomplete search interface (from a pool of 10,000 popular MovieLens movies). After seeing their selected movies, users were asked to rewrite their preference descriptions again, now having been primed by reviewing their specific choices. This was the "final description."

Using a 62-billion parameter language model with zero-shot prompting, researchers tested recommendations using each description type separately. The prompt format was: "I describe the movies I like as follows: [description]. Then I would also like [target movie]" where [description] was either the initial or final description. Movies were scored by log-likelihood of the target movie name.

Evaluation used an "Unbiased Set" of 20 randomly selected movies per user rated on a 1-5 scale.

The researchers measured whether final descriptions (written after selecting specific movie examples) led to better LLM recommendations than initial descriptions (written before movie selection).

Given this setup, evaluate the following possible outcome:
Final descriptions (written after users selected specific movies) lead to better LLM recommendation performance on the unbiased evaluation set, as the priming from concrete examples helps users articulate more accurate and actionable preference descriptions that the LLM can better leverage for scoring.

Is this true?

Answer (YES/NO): NO